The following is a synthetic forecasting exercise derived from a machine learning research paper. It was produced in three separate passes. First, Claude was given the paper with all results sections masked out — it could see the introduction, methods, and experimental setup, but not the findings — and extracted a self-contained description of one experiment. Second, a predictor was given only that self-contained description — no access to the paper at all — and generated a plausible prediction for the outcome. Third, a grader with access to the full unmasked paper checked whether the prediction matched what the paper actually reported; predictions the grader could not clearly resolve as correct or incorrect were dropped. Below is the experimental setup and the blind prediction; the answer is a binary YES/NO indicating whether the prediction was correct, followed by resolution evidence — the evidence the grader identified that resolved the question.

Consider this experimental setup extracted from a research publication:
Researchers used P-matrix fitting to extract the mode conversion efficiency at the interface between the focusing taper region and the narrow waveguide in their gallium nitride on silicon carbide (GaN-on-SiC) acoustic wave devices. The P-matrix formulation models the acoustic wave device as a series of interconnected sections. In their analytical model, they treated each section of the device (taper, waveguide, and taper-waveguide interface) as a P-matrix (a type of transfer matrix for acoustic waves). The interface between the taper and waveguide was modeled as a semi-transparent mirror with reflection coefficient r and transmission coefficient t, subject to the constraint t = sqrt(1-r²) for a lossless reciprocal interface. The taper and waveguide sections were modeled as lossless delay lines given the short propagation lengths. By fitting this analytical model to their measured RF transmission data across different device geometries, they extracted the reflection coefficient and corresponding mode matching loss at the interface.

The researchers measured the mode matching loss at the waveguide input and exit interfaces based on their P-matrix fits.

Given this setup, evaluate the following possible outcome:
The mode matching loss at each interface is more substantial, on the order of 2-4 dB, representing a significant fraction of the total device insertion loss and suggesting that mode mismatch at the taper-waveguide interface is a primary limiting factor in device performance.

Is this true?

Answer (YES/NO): NO